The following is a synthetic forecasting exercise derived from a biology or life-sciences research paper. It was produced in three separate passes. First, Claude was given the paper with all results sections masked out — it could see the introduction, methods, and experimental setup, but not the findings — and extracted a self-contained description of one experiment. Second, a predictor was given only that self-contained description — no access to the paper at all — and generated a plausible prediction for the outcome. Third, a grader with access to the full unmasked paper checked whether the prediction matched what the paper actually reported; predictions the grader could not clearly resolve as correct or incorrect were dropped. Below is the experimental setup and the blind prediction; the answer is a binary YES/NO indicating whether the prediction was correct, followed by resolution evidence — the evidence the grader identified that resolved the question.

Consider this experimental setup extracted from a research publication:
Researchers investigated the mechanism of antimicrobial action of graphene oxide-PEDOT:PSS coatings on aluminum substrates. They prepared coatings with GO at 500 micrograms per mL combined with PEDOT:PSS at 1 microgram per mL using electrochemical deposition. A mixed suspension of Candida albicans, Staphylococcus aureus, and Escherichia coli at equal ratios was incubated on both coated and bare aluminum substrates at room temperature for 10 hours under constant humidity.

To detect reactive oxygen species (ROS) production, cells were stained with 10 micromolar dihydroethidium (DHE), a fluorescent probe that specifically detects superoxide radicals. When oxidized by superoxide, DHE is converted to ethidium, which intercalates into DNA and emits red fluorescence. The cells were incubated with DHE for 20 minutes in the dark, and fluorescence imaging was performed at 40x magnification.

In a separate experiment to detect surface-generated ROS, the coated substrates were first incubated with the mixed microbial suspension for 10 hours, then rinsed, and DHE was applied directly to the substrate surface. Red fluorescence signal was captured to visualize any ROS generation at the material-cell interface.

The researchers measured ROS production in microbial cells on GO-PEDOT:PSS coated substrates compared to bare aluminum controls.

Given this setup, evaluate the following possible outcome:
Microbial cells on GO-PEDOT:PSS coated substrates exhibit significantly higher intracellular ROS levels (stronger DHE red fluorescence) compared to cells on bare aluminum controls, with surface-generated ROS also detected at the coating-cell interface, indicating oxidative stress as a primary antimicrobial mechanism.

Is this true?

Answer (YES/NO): YES